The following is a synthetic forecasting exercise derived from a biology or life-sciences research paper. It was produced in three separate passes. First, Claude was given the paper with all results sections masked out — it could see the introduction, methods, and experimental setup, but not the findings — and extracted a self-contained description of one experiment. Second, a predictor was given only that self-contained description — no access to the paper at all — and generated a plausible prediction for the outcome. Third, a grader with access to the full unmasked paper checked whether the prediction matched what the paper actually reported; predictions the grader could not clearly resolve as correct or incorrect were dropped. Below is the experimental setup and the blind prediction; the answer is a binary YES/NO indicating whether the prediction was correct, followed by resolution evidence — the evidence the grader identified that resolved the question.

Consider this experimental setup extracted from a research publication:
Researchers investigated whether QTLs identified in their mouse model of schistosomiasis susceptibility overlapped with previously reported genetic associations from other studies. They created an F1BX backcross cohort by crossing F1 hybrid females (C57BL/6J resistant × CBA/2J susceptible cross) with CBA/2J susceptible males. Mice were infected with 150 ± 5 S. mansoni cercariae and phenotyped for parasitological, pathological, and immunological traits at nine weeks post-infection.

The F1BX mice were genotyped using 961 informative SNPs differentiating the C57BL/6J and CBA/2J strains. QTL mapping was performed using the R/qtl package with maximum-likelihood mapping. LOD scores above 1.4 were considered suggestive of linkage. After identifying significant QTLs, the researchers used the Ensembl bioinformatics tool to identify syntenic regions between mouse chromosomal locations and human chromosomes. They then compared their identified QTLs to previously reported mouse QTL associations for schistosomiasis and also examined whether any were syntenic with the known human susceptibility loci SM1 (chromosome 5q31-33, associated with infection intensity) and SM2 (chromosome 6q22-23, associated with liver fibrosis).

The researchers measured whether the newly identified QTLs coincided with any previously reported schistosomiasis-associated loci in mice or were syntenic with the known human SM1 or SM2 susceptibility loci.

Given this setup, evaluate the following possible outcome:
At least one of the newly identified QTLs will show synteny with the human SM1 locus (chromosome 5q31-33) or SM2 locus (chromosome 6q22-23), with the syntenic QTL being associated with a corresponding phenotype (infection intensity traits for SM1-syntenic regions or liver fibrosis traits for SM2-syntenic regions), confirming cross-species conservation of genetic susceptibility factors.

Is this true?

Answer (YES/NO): NO